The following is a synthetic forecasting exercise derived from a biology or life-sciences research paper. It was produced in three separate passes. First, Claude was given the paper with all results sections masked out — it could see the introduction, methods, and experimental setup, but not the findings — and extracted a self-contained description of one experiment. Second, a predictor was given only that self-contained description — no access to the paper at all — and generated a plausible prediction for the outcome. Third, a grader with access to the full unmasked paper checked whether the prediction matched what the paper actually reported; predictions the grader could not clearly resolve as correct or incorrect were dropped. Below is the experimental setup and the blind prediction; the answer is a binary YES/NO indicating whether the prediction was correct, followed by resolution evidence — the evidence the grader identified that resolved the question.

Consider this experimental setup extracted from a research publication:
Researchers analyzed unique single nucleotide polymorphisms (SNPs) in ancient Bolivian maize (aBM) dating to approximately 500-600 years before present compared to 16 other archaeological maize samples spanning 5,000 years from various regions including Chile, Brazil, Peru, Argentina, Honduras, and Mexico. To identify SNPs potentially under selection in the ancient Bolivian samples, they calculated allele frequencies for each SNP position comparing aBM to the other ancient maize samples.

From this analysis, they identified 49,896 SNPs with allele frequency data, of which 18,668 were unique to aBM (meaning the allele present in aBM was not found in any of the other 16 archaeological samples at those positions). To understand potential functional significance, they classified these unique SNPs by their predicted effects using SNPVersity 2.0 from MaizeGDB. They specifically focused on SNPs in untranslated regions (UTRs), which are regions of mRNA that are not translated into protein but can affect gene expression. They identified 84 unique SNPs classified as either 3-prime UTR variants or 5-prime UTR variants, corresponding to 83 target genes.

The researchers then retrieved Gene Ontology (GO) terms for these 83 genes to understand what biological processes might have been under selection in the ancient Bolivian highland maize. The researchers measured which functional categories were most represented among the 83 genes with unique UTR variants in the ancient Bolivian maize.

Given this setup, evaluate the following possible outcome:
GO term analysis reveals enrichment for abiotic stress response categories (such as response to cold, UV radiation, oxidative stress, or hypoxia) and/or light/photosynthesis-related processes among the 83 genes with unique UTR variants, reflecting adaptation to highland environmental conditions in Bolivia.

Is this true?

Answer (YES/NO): NO